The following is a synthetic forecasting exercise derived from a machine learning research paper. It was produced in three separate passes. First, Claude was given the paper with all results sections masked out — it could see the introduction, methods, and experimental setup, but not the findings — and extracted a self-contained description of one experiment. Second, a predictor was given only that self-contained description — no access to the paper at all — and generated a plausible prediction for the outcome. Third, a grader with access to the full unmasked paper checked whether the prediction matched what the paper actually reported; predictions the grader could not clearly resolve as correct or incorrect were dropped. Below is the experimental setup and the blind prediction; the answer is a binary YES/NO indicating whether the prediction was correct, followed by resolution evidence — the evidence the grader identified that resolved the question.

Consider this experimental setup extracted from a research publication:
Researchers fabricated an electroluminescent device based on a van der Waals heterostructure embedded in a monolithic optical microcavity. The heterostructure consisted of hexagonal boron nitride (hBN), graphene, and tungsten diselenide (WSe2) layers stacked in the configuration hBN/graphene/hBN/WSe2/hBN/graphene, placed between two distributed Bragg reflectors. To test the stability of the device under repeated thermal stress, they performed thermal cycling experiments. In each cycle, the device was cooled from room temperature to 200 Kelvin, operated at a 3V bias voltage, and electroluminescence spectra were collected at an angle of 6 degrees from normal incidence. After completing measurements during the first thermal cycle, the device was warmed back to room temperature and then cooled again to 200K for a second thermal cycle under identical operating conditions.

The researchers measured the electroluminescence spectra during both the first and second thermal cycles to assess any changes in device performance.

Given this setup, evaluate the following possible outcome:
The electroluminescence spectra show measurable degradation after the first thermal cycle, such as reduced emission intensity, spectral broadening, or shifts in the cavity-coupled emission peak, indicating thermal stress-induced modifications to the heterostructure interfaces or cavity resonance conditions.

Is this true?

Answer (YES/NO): YES